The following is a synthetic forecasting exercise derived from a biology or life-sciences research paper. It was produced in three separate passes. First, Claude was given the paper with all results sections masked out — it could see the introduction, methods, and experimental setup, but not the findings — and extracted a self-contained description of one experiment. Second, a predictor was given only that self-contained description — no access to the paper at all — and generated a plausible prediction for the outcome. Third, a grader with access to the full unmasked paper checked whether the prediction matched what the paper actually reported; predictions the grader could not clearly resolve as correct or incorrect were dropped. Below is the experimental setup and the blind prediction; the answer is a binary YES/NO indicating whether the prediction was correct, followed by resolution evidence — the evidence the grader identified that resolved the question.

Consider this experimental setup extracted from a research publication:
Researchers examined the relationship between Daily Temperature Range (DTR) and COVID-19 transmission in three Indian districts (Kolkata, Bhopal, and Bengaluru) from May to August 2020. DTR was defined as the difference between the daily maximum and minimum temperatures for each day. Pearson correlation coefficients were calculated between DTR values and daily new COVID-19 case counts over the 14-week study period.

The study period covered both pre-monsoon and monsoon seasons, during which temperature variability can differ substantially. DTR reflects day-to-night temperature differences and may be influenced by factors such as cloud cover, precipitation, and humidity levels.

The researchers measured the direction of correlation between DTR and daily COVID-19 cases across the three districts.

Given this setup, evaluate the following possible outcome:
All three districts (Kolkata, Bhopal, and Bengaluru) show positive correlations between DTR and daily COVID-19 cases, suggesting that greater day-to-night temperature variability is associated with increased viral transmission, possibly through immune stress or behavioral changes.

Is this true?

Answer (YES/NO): NO